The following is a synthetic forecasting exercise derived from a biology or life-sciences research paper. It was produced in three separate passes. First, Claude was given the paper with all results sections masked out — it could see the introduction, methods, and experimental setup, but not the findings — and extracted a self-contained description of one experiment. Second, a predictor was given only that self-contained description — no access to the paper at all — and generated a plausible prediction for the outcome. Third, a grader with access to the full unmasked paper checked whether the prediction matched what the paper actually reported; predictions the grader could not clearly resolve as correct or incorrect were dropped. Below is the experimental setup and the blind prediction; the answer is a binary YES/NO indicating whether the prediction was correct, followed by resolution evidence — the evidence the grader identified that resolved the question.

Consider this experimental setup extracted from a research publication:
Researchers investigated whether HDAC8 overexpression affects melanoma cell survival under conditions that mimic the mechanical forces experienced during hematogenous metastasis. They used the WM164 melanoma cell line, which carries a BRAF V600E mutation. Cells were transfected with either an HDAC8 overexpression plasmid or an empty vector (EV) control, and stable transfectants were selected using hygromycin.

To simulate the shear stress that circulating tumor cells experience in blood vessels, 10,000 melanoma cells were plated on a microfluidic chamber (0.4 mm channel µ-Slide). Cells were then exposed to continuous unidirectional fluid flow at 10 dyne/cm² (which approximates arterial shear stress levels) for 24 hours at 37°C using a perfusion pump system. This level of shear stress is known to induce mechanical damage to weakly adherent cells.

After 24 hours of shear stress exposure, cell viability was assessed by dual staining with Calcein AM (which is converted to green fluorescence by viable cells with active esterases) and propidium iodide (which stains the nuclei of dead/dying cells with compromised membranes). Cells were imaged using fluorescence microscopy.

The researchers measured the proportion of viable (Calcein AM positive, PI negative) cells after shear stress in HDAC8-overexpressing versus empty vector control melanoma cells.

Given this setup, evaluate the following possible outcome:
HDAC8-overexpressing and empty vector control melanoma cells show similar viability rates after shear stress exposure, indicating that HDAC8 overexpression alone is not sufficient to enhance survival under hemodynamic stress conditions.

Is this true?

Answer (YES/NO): NO